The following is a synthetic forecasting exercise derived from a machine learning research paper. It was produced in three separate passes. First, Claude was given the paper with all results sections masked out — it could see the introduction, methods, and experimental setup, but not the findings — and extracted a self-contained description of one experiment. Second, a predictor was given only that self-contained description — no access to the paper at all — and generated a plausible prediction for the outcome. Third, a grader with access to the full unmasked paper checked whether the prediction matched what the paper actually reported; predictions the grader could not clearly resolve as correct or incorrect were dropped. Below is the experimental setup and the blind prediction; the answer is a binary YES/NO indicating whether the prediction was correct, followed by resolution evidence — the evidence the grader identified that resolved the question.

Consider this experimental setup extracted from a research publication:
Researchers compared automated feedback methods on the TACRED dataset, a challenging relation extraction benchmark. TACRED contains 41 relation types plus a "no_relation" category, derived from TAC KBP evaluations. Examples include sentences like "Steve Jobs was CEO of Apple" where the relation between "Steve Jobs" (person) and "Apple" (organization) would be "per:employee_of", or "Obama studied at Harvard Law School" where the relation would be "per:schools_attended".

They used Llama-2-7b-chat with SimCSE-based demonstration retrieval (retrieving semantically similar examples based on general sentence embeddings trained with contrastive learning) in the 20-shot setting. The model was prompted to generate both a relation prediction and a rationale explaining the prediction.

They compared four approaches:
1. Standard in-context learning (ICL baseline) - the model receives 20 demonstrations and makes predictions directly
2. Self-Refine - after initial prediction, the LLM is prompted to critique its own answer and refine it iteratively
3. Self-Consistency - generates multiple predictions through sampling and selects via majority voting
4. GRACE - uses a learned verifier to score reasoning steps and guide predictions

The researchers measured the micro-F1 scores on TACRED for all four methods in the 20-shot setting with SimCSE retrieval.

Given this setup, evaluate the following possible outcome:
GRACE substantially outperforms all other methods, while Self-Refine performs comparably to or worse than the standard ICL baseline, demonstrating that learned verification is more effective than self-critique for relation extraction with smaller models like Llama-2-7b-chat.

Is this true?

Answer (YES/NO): NO